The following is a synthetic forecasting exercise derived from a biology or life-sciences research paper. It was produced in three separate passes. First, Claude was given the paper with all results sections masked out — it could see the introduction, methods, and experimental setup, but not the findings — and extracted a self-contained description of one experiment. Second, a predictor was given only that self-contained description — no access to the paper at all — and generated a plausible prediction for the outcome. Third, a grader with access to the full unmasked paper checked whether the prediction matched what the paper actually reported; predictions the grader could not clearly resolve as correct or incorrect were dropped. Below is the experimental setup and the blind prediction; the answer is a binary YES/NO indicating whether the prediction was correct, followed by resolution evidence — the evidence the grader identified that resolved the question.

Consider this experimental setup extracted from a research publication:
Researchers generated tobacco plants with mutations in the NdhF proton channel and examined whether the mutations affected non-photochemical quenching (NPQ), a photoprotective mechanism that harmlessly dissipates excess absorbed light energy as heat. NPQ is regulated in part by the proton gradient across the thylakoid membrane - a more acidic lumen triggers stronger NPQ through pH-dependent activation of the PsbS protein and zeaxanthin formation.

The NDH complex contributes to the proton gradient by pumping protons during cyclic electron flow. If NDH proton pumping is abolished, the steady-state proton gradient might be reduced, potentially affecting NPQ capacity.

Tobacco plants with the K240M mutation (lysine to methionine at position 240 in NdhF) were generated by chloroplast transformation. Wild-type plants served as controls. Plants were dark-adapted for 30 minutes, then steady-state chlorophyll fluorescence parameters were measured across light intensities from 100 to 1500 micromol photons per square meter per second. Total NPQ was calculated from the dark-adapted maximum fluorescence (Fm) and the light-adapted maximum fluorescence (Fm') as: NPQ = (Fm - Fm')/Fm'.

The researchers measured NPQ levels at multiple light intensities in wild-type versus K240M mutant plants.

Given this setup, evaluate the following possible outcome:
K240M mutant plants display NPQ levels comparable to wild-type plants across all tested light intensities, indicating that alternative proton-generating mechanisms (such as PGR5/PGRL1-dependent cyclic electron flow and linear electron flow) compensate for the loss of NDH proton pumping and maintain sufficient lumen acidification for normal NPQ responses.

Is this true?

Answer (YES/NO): NO